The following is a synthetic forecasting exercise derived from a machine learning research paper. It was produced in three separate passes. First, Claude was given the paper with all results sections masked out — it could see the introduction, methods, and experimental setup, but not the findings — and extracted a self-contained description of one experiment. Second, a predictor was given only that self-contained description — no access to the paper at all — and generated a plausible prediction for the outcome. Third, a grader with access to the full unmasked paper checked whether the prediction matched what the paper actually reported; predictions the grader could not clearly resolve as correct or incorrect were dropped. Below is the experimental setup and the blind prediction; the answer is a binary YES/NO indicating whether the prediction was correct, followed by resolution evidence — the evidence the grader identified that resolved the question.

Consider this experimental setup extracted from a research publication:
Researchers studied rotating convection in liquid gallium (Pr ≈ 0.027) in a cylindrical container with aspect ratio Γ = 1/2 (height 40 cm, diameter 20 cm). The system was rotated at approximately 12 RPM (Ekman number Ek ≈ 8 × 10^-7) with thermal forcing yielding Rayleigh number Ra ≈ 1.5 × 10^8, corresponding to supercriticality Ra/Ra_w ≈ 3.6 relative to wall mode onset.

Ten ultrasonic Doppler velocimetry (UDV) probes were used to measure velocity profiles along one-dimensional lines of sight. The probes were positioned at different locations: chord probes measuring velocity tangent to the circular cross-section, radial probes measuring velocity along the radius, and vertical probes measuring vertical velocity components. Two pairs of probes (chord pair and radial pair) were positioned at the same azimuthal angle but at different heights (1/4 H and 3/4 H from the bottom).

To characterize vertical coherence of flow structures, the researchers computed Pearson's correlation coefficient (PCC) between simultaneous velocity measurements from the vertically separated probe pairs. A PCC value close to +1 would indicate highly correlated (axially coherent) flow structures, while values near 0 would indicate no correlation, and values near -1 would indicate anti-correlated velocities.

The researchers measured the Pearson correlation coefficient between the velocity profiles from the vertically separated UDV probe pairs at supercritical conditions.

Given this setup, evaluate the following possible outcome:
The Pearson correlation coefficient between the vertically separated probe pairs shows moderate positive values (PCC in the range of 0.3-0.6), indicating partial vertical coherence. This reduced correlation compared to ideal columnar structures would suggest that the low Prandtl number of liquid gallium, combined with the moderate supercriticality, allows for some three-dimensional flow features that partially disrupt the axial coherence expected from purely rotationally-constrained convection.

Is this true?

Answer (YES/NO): YES